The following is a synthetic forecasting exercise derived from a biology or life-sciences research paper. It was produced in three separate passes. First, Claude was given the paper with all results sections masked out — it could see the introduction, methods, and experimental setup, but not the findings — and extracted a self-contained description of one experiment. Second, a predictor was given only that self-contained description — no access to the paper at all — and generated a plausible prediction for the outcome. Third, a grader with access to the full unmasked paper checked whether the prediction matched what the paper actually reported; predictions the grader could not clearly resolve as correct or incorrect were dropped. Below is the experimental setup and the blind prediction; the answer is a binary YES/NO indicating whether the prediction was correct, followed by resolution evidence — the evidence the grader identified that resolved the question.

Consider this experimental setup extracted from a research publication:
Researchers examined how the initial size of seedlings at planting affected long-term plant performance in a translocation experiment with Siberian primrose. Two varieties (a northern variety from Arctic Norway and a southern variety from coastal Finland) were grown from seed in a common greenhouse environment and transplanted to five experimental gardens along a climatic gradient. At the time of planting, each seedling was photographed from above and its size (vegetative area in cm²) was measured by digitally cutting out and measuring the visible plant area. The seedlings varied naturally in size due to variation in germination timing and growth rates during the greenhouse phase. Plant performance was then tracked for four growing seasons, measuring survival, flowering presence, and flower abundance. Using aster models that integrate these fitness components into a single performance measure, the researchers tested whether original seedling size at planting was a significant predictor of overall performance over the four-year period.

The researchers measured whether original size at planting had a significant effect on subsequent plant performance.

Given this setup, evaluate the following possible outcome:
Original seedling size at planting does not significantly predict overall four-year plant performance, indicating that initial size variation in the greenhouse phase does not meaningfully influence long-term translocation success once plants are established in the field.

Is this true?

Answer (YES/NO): NO